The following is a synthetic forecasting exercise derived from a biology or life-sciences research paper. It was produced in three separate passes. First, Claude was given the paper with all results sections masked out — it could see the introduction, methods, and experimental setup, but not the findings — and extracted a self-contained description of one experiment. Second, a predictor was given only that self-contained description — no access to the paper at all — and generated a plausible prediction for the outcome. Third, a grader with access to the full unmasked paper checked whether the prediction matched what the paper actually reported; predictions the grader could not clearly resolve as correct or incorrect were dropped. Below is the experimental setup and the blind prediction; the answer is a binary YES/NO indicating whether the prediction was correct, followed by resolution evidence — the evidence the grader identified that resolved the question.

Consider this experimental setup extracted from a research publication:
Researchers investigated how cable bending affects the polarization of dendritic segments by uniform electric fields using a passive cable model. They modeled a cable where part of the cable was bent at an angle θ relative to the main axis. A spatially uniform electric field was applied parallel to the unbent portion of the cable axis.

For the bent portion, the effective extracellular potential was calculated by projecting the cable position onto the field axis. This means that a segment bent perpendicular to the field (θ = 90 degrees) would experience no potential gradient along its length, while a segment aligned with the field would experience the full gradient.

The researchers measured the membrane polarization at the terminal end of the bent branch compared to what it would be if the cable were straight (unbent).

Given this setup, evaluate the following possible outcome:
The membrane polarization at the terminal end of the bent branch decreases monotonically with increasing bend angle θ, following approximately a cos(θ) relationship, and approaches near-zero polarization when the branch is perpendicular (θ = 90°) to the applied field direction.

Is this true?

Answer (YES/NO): NO